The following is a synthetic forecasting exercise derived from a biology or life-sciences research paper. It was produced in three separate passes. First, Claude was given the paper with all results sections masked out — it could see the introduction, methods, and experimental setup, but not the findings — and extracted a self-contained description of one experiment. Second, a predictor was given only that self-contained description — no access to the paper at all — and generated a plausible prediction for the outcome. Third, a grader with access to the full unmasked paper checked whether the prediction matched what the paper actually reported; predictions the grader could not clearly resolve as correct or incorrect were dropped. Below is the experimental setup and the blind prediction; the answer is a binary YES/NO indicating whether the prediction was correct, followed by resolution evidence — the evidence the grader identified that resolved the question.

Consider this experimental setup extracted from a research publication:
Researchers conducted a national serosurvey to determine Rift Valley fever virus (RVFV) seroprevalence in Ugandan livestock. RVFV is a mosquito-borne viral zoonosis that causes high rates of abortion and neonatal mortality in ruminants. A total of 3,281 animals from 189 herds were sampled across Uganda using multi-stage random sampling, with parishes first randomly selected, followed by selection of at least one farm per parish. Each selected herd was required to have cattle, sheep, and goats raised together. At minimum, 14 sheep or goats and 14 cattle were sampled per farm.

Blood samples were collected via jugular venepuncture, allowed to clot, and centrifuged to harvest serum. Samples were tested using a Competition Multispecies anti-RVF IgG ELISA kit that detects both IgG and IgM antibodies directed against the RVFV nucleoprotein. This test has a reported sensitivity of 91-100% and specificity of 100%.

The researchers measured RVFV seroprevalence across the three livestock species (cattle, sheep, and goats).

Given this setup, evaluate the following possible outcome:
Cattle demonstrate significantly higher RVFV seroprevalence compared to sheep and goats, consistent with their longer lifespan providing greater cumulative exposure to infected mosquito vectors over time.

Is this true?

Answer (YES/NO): NO